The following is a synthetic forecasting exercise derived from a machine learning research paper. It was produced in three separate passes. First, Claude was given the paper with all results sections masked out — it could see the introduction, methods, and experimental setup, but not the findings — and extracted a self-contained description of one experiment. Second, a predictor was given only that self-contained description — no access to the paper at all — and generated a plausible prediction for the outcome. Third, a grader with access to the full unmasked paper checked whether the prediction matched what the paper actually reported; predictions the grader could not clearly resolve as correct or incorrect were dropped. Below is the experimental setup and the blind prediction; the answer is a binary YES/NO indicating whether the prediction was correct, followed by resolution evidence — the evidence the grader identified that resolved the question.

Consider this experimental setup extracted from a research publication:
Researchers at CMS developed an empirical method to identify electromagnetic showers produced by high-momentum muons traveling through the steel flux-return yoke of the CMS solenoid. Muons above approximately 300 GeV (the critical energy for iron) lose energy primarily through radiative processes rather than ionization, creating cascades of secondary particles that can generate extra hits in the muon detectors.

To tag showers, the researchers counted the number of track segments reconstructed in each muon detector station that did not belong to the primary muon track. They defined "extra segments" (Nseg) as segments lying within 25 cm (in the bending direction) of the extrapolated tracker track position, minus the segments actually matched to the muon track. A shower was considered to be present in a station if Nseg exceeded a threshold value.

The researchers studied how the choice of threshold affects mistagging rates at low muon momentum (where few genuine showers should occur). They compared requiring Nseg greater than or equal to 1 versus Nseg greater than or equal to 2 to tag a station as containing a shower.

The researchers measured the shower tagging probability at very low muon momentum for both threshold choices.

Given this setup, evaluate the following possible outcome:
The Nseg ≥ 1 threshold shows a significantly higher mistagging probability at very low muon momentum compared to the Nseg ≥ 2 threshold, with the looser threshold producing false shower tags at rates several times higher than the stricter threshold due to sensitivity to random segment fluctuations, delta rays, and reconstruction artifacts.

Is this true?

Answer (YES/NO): YES